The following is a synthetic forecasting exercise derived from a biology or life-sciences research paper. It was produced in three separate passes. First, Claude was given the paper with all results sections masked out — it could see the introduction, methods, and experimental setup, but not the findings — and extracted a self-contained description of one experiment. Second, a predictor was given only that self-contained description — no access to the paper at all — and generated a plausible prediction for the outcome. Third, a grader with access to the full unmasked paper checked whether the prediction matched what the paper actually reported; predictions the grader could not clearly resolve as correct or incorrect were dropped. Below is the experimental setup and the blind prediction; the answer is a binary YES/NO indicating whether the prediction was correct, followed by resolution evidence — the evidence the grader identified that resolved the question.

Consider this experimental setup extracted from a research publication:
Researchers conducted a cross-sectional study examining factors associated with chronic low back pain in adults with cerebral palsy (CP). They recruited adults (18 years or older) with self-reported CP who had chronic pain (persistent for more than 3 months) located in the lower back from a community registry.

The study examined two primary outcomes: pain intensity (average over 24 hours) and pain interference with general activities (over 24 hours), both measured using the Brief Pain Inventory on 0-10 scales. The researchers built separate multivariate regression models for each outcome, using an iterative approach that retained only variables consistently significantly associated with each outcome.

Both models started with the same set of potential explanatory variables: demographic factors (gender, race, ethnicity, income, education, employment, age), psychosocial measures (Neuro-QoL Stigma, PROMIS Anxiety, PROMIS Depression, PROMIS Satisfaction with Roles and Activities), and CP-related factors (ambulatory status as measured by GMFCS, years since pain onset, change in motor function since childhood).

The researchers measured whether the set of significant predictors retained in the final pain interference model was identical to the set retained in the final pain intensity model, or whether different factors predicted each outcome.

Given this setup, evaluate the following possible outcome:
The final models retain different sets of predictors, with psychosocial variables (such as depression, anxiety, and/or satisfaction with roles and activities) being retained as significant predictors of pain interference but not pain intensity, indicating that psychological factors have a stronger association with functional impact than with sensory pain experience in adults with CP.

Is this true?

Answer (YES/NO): NO